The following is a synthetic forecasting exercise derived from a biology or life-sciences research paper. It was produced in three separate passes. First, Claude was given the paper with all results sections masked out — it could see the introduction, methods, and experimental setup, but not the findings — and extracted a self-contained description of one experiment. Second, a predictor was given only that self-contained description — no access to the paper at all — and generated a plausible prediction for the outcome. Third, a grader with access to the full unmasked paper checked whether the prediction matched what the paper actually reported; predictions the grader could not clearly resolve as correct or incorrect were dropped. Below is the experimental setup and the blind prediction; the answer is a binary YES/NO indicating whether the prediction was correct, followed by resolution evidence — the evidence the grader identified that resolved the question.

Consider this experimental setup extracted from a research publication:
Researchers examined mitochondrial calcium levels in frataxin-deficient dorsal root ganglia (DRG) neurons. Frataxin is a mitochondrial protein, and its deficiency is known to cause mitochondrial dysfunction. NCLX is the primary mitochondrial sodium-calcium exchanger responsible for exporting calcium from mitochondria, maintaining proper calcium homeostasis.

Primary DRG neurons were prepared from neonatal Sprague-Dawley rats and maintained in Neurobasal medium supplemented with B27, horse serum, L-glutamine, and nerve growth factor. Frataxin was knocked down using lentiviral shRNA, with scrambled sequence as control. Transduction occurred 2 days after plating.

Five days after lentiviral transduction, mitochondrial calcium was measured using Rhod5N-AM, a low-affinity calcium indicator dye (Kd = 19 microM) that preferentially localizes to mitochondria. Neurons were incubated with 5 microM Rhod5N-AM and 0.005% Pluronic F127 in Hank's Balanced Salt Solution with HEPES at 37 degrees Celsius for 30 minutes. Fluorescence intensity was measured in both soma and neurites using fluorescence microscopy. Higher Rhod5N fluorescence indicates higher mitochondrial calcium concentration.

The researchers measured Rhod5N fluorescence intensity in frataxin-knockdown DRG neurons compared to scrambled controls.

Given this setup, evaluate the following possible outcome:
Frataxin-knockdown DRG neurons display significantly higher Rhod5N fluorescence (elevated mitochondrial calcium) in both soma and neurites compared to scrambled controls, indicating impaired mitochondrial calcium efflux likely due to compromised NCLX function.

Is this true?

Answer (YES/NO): YES